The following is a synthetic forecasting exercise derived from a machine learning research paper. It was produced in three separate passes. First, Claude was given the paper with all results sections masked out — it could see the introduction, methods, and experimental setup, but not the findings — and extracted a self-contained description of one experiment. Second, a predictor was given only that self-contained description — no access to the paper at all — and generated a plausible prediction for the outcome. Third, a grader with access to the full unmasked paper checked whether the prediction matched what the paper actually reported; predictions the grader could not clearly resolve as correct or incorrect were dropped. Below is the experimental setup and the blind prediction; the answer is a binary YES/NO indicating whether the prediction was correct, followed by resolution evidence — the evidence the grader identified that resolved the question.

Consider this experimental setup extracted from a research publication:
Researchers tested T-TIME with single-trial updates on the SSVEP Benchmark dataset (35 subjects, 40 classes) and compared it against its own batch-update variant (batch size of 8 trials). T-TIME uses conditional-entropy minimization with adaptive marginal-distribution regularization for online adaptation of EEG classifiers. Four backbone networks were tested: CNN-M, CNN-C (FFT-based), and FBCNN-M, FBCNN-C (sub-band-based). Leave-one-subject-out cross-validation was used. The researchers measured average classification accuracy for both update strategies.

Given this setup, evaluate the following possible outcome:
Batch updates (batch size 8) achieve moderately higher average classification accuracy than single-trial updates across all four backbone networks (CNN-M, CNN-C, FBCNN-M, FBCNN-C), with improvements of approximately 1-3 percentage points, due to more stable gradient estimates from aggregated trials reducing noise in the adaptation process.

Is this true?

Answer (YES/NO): NO